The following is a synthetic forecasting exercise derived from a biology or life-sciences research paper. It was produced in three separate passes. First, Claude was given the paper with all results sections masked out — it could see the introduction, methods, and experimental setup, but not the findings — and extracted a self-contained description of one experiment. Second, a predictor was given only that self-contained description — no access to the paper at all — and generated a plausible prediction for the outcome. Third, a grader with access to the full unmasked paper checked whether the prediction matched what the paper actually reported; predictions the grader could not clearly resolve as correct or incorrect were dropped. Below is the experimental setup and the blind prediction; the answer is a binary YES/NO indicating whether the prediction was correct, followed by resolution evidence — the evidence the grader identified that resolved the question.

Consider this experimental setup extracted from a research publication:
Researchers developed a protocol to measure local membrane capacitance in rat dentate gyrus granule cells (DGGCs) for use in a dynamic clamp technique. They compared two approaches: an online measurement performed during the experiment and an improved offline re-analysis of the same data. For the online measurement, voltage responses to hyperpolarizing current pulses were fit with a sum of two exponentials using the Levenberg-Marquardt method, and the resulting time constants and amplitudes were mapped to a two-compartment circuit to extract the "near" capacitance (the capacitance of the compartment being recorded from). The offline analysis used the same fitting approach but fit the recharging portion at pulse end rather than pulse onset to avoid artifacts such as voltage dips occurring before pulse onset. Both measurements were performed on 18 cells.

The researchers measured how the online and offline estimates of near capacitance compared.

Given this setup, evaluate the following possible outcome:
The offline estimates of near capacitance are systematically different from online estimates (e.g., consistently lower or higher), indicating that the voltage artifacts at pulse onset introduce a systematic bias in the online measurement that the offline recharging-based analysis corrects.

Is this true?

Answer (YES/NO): YES